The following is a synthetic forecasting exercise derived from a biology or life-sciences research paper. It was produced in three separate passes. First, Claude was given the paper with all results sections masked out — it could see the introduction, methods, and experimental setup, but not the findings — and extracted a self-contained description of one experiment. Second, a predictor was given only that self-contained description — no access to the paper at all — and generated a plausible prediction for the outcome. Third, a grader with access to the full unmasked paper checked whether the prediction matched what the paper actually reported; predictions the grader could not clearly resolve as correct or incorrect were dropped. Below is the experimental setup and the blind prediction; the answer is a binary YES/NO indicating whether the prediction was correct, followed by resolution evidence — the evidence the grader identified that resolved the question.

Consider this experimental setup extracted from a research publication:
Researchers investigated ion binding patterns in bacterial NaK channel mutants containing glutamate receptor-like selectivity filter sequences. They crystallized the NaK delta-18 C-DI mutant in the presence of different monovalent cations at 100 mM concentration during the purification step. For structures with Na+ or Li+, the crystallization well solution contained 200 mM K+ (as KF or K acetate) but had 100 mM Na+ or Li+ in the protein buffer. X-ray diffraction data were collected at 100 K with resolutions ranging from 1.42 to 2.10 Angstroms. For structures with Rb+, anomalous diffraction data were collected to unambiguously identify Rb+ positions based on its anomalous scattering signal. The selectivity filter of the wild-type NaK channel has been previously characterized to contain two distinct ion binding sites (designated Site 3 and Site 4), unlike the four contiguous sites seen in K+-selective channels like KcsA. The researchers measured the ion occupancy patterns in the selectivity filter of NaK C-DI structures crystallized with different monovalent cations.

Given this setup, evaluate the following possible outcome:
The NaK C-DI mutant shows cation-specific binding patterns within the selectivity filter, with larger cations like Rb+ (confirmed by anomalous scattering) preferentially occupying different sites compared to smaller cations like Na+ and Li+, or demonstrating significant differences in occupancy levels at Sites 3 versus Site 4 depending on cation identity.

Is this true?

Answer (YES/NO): YES